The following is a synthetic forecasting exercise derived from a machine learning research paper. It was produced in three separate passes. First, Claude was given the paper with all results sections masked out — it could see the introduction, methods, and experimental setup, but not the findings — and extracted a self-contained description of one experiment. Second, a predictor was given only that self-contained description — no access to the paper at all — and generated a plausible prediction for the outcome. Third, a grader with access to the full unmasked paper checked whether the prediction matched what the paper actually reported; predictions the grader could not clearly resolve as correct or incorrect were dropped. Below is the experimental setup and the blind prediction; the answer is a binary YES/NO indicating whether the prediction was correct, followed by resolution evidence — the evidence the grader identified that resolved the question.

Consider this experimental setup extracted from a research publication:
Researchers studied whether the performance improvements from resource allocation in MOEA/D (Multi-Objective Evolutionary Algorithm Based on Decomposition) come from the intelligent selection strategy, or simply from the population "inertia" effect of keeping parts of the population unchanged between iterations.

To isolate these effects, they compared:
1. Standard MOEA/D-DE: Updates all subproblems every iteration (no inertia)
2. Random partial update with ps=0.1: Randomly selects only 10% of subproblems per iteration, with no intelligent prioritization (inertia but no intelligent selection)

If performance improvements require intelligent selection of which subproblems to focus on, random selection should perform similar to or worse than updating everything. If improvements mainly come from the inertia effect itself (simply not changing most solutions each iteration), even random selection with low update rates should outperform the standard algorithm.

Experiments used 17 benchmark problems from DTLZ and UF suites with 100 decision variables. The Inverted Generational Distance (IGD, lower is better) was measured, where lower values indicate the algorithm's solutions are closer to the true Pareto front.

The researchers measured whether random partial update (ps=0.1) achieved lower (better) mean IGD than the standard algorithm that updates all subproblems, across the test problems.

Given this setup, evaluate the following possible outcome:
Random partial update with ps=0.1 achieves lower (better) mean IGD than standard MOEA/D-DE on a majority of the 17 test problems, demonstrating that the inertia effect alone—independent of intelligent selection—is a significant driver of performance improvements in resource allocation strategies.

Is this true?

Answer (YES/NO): YES